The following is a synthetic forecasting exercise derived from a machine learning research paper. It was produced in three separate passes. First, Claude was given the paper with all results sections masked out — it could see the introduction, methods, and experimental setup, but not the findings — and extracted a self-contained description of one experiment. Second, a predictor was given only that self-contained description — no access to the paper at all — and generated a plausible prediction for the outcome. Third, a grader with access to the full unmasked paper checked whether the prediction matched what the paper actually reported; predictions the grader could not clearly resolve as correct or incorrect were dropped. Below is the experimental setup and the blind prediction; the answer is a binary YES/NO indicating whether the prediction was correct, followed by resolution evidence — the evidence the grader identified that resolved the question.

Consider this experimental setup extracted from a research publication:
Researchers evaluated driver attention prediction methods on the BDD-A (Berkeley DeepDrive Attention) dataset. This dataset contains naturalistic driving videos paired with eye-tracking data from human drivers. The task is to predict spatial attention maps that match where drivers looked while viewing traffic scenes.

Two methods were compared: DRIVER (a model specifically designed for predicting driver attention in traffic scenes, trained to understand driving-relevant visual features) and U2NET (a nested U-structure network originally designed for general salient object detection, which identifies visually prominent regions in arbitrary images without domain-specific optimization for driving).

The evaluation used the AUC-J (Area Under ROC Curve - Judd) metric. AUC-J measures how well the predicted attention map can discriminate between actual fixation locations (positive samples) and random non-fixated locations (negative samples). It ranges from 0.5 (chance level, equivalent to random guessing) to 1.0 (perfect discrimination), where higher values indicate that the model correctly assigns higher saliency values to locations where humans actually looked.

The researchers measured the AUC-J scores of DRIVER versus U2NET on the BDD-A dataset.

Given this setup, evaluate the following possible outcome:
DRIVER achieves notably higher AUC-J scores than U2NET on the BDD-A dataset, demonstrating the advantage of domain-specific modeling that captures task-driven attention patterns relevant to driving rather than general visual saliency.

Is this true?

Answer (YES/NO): NO